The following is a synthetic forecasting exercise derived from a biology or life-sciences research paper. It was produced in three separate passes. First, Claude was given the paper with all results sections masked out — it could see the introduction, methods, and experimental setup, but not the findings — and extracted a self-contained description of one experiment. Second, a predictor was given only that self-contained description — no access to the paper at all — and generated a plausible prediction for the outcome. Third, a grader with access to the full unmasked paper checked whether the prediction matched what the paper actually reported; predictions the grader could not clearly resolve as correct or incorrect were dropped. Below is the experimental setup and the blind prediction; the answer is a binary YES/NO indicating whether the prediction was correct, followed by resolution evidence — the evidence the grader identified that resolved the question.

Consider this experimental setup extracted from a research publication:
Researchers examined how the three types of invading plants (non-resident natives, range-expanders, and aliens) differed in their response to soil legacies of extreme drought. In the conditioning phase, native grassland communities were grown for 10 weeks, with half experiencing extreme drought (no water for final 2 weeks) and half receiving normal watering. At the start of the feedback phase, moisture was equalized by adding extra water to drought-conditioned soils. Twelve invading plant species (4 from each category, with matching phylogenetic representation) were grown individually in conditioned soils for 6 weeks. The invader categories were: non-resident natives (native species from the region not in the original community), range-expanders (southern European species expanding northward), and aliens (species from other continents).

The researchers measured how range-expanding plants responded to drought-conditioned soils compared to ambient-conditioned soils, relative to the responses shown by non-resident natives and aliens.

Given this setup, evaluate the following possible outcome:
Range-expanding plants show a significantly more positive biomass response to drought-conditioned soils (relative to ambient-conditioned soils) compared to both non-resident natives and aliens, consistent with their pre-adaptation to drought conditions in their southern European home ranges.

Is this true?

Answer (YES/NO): NO